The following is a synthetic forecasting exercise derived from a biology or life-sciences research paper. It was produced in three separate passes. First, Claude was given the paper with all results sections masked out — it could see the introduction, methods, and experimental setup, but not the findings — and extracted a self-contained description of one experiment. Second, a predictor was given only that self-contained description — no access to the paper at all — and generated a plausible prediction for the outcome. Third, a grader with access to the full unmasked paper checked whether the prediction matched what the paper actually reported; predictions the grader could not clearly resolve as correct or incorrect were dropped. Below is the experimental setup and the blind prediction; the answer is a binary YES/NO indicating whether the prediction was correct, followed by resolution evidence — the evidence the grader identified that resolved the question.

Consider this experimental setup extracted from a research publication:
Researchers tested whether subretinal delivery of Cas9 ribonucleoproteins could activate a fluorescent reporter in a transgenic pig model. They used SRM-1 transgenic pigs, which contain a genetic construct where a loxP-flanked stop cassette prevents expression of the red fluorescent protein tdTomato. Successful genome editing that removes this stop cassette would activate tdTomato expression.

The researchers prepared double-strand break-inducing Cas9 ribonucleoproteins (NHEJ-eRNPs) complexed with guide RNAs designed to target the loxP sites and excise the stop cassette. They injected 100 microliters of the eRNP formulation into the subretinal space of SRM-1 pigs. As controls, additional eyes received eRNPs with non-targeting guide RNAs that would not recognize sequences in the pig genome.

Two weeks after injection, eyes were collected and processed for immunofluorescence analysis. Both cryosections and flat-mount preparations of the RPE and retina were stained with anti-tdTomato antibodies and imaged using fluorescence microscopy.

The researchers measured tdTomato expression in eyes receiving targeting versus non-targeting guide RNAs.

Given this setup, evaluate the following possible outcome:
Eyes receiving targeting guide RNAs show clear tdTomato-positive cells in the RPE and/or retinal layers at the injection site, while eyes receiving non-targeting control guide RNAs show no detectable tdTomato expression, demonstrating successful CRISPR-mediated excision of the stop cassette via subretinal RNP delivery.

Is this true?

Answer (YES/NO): YES